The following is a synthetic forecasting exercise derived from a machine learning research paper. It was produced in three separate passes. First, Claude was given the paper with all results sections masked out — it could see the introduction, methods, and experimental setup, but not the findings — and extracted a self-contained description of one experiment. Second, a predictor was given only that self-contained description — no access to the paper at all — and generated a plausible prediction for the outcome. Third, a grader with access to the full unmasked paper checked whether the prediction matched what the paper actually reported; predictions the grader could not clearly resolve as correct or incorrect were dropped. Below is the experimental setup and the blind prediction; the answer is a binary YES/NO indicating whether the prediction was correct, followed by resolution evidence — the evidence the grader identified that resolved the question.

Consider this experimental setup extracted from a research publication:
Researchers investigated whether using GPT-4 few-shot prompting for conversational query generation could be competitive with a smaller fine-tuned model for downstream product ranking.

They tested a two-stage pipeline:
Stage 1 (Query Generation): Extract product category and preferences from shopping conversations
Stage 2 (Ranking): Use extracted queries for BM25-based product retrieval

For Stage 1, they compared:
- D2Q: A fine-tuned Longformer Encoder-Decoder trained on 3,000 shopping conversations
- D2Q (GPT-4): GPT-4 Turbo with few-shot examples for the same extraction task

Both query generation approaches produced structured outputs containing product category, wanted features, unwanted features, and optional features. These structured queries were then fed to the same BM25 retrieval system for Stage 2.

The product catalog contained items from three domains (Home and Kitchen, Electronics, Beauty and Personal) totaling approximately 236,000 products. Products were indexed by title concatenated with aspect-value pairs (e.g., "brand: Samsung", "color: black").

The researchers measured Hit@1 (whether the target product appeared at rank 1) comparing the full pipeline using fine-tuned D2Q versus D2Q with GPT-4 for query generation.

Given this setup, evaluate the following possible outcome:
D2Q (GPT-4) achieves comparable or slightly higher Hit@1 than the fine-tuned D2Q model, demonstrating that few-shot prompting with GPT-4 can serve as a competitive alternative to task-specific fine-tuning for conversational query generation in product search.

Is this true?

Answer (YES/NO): NO